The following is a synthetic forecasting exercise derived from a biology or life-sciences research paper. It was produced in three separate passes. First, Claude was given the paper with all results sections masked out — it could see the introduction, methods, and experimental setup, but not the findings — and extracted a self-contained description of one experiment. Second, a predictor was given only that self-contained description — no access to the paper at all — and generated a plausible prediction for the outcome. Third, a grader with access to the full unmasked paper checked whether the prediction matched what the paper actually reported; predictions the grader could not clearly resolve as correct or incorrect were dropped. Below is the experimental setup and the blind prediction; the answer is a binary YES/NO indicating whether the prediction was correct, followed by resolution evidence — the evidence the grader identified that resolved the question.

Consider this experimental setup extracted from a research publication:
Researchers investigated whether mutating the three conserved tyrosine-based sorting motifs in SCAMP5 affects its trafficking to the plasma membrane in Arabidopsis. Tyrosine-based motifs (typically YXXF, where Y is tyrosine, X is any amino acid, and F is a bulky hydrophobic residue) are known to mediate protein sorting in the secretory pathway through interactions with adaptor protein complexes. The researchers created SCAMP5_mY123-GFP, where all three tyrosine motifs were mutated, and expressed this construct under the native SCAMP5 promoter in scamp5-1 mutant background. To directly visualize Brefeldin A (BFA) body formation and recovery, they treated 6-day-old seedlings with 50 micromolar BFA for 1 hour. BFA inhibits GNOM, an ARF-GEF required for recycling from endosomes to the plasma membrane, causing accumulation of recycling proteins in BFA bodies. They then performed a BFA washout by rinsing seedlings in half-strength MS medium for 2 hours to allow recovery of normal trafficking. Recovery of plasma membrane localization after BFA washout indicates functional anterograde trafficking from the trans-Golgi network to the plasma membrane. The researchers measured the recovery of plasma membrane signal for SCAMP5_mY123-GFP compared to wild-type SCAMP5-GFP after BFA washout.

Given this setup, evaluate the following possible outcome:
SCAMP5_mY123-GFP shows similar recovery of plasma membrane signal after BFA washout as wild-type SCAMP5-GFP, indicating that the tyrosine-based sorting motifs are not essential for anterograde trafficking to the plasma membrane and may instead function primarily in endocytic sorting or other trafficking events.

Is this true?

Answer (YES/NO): NO